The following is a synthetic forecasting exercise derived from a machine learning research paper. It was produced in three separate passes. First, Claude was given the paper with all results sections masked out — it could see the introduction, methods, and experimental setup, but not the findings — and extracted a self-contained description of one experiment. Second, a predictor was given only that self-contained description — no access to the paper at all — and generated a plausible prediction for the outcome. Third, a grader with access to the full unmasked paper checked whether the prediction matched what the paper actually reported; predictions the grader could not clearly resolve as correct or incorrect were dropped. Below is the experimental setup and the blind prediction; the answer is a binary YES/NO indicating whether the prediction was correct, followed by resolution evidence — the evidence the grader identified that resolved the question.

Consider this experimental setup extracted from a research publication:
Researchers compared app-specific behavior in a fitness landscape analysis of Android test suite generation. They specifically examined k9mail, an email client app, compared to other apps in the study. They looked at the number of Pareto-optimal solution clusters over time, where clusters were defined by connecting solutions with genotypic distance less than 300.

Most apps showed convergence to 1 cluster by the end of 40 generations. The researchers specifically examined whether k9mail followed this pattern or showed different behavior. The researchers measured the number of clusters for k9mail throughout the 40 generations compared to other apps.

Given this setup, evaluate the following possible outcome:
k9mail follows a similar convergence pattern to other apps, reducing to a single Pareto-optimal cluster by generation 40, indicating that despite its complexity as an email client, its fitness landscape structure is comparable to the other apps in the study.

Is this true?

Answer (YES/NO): NO